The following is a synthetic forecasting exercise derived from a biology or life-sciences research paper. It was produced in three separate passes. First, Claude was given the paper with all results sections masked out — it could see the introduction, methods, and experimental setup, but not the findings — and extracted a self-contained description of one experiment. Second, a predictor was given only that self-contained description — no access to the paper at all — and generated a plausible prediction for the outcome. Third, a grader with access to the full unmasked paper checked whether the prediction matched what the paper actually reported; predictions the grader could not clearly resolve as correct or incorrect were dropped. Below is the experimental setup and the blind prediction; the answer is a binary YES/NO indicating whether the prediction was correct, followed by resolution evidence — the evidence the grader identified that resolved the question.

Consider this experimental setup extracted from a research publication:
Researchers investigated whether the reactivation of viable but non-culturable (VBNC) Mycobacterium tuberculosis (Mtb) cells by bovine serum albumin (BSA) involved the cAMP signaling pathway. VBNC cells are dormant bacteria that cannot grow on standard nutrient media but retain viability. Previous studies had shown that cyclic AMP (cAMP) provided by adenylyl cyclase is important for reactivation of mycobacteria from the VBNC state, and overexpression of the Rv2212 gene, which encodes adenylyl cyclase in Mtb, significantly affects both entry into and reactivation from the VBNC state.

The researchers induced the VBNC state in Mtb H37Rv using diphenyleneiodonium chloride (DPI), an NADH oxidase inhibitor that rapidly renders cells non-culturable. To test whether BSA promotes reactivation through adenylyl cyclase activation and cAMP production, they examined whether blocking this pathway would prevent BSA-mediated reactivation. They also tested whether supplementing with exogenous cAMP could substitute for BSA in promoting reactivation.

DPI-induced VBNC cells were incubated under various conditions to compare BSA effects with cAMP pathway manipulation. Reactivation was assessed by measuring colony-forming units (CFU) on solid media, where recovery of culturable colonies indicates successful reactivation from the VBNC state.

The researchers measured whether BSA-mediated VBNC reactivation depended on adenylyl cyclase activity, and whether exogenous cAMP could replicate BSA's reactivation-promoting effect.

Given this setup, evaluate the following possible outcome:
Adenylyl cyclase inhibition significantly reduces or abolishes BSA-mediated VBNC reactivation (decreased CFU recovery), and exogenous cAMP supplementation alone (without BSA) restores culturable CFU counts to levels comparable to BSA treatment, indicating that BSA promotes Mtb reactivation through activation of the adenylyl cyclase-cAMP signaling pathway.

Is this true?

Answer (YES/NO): NO